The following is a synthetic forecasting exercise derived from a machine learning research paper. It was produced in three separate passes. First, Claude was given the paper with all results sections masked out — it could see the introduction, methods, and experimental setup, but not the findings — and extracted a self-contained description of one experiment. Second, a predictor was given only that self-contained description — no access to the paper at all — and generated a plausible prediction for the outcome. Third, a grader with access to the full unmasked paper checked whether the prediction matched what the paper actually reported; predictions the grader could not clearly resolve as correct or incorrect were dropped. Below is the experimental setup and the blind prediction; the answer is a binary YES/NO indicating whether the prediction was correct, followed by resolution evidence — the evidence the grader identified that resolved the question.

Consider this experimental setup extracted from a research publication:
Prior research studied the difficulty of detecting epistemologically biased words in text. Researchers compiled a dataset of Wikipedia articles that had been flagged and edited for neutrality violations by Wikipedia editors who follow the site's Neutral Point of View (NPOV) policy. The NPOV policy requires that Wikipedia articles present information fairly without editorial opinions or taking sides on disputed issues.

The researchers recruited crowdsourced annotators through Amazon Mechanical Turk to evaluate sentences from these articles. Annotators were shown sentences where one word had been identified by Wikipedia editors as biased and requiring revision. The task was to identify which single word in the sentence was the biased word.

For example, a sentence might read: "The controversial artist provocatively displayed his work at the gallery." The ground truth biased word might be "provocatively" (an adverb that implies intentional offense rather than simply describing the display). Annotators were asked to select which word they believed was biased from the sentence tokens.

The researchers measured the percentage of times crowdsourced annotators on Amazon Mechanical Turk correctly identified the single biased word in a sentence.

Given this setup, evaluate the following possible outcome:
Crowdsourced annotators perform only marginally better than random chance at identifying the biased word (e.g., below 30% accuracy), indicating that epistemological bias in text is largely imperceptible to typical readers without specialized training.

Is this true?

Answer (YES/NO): NO